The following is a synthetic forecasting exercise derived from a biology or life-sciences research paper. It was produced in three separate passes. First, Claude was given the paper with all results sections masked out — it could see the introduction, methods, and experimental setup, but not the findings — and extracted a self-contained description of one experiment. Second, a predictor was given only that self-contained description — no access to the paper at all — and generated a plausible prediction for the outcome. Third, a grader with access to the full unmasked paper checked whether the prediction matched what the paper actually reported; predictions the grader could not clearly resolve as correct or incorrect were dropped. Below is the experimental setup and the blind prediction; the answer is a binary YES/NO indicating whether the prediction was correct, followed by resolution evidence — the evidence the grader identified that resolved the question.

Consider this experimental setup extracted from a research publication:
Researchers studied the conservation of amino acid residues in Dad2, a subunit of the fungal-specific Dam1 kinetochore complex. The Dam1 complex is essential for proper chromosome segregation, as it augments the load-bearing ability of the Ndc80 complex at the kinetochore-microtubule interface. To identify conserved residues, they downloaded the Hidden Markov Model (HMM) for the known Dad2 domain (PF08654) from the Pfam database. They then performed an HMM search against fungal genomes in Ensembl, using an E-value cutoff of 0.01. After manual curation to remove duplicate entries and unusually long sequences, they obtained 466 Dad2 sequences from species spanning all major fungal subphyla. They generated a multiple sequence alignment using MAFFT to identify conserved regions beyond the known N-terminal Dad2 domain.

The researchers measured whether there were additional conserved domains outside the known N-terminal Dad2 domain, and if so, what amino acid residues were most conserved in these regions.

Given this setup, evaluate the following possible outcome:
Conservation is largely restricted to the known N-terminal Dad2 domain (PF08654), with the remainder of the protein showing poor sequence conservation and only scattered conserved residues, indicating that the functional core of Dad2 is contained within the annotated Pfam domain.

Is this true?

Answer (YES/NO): NO